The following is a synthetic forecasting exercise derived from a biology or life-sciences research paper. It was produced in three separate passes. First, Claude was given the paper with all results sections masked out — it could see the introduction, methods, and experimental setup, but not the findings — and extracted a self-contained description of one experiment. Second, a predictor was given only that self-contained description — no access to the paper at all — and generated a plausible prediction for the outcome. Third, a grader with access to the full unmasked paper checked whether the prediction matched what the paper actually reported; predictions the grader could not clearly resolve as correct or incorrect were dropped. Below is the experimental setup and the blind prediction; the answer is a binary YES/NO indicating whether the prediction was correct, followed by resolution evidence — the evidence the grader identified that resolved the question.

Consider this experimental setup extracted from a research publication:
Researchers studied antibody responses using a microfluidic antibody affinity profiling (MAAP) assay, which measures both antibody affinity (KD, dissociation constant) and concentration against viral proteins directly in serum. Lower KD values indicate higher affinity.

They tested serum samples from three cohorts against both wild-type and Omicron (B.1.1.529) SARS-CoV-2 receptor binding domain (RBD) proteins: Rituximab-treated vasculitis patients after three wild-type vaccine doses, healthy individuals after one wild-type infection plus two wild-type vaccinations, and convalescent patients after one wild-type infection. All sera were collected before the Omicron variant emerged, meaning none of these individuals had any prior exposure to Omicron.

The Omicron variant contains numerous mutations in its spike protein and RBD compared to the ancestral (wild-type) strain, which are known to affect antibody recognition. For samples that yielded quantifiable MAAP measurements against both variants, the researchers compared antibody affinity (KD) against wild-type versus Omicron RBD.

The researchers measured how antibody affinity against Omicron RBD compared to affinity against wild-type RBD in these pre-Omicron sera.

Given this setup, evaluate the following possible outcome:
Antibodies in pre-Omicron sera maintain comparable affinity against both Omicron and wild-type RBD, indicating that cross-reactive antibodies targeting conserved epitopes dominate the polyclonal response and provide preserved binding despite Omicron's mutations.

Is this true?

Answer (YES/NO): NO